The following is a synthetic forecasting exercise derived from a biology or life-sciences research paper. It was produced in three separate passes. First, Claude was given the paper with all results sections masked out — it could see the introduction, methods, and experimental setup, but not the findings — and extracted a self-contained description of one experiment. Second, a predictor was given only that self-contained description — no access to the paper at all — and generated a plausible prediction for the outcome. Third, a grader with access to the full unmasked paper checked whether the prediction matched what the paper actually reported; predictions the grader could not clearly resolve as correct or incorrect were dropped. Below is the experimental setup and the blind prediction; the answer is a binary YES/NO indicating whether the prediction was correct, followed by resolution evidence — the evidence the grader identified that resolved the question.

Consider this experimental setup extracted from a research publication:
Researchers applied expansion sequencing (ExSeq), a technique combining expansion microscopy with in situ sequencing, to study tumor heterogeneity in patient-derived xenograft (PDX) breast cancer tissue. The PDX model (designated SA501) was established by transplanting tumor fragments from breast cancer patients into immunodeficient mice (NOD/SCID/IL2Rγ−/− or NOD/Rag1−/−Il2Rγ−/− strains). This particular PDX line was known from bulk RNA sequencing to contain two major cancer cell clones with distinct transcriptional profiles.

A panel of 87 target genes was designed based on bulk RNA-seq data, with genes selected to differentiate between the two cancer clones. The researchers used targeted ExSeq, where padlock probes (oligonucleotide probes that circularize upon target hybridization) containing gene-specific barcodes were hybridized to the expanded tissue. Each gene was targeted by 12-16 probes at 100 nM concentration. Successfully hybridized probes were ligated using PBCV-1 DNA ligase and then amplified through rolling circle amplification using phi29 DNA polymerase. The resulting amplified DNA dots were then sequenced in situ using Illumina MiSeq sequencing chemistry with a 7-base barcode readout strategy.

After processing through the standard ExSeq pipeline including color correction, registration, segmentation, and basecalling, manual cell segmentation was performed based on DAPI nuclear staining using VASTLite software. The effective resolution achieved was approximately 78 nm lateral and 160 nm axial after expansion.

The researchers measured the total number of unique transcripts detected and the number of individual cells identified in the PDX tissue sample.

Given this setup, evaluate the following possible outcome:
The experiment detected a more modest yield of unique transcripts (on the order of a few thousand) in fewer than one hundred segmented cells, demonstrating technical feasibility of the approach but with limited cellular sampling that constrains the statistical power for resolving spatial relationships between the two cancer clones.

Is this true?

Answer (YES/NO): NO